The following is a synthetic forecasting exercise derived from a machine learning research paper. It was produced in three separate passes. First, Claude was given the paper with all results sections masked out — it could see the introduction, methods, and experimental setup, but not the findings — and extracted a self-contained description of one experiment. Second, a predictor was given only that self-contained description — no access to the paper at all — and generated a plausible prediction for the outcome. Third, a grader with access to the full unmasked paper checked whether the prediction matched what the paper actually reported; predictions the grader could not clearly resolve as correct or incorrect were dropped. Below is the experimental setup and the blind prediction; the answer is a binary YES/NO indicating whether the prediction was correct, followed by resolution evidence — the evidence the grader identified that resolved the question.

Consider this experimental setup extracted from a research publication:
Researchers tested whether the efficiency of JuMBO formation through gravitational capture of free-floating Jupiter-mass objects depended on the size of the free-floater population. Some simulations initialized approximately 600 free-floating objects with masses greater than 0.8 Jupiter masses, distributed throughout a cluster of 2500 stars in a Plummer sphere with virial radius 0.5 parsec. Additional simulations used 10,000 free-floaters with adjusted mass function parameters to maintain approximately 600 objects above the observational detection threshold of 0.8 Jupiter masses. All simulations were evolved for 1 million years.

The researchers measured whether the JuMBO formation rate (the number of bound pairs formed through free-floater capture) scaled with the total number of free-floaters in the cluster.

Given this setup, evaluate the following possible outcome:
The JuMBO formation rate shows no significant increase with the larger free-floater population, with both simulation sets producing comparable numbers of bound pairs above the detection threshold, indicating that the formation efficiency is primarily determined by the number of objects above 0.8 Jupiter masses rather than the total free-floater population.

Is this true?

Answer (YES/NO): NO